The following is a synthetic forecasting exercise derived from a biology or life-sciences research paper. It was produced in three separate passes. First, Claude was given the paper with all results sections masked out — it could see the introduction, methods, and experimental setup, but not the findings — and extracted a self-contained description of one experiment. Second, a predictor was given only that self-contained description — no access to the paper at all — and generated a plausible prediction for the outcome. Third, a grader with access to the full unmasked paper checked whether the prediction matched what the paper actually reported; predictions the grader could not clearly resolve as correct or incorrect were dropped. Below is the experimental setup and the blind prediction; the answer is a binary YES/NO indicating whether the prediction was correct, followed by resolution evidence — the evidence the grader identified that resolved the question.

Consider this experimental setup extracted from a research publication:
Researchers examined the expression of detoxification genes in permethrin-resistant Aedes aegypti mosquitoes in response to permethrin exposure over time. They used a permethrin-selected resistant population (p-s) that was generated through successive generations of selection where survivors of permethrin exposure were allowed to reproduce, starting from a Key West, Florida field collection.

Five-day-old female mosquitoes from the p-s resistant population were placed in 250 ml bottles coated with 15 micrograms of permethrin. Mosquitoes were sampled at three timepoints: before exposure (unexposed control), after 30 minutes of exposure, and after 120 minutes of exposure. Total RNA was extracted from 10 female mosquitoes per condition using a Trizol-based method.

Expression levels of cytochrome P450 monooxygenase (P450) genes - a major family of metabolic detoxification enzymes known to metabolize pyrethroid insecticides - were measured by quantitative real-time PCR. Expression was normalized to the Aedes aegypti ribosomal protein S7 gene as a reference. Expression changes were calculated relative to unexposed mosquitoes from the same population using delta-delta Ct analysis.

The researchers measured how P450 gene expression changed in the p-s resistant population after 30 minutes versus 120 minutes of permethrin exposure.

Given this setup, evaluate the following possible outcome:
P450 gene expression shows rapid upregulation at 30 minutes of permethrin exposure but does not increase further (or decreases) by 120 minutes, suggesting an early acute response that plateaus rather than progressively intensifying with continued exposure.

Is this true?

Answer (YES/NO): NO